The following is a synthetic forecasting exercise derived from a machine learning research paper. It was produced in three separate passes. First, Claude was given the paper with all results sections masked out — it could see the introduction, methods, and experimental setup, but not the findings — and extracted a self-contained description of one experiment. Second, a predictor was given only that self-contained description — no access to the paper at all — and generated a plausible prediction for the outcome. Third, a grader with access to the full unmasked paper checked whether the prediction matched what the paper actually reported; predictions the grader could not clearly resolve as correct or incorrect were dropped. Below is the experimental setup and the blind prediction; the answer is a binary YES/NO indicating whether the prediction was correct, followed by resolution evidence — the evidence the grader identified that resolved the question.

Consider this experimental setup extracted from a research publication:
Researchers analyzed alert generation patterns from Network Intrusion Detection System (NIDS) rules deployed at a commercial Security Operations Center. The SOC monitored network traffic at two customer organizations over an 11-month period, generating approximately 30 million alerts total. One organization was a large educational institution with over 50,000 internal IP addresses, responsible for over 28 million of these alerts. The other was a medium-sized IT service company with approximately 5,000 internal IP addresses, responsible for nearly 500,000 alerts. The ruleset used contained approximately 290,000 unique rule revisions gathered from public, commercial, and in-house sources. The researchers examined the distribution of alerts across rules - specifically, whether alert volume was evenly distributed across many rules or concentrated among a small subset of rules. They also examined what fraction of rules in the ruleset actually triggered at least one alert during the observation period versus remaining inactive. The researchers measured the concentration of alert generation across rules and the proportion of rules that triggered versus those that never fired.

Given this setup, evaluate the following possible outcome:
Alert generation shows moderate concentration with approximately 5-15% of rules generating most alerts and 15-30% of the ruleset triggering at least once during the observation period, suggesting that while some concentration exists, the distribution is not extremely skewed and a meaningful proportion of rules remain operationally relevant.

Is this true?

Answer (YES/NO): NO